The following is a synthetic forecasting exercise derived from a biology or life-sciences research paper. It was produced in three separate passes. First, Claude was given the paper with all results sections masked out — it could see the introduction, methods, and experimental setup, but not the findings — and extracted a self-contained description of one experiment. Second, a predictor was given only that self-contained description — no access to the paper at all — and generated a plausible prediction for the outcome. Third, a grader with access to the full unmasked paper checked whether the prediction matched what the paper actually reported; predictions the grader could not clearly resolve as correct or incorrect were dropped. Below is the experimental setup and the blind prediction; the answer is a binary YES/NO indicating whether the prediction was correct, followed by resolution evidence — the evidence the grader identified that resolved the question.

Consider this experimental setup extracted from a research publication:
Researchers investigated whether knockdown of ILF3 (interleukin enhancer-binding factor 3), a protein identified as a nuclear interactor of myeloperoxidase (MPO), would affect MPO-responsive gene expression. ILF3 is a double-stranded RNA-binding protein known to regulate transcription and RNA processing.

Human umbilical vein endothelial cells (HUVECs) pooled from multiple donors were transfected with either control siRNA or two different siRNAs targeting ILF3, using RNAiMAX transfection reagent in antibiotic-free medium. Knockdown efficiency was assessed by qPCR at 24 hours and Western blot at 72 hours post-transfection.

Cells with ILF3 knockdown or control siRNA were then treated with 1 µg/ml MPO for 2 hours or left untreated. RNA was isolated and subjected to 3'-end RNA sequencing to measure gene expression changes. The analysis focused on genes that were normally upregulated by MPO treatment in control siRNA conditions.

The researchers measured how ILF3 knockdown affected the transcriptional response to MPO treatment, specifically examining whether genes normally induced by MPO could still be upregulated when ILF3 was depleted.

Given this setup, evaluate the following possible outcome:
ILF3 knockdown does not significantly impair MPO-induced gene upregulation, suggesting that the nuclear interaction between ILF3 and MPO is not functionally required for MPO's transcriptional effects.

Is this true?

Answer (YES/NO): NO